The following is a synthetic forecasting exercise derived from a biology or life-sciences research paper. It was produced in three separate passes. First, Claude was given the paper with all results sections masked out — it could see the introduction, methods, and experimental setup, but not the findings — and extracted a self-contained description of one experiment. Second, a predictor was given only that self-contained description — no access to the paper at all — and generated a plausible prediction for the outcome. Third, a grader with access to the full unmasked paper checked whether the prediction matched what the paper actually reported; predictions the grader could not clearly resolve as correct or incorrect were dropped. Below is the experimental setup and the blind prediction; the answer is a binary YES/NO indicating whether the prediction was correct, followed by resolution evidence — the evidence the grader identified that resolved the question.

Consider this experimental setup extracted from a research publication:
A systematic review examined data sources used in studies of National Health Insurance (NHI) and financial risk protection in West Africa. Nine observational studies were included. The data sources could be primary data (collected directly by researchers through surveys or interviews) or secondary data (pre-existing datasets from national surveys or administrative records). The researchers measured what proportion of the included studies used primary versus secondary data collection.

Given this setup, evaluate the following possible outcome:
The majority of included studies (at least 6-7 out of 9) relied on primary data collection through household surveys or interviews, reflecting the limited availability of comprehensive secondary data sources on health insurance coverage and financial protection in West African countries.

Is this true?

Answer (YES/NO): NO